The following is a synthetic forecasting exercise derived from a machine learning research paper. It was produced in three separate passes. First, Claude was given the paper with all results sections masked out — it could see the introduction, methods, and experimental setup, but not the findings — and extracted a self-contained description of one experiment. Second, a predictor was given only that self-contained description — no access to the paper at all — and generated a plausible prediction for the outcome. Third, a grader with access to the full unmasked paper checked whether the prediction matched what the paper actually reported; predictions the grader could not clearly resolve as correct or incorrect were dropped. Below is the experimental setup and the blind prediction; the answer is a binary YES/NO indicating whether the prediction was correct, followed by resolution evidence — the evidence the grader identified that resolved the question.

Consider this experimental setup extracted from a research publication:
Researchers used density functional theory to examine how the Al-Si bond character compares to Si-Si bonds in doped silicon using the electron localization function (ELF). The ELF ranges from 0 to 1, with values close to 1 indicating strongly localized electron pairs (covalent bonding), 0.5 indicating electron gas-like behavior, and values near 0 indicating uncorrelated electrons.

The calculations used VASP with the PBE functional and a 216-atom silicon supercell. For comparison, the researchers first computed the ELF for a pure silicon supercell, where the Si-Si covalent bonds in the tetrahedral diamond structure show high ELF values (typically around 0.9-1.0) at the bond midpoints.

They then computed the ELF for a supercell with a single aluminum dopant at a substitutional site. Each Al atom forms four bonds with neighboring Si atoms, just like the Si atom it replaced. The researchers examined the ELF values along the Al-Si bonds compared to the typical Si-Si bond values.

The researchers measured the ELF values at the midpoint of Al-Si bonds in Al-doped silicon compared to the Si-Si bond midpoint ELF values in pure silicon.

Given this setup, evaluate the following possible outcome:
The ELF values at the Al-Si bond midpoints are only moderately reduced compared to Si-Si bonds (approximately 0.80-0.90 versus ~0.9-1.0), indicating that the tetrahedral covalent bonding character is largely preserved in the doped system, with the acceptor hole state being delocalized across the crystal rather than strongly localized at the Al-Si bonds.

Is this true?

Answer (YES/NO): YES